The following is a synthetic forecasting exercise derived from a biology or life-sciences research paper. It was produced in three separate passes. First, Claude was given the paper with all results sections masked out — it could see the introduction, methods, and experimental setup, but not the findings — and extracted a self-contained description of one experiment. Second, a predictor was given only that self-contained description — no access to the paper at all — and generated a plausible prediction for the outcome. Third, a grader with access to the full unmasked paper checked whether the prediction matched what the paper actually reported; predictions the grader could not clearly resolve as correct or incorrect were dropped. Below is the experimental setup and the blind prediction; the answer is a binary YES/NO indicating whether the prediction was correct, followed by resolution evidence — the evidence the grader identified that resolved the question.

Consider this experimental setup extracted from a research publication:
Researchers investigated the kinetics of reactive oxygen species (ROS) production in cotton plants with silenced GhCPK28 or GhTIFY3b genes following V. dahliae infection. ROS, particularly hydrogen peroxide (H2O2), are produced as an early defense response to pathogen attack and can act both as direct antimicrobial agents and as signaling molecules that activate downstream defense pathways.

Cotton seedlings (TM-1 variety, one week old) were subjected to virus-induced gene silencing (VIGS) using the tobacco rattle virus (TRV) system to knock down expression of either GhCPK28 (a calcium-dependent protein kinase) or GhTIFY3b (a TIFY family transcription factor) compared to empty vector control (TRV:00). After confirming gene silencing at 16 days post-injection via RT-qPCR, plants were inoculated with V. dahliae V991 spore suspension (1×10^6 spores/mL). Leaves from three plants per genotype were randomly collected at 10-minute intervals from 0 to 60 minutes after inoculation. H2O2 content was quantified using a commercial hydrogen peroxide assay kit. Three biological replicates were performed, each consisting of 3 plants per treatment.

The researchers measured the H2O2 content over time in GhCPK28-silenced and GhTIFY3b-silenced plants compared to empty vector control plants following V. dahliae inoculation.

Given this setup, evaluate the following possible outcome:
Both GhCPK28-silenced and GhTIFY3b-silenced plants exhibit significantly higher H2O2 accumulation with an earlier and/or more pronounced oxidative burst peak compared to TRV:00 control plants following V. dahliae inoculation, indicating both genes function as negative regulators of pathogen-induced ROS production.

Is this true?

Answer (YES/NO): NO